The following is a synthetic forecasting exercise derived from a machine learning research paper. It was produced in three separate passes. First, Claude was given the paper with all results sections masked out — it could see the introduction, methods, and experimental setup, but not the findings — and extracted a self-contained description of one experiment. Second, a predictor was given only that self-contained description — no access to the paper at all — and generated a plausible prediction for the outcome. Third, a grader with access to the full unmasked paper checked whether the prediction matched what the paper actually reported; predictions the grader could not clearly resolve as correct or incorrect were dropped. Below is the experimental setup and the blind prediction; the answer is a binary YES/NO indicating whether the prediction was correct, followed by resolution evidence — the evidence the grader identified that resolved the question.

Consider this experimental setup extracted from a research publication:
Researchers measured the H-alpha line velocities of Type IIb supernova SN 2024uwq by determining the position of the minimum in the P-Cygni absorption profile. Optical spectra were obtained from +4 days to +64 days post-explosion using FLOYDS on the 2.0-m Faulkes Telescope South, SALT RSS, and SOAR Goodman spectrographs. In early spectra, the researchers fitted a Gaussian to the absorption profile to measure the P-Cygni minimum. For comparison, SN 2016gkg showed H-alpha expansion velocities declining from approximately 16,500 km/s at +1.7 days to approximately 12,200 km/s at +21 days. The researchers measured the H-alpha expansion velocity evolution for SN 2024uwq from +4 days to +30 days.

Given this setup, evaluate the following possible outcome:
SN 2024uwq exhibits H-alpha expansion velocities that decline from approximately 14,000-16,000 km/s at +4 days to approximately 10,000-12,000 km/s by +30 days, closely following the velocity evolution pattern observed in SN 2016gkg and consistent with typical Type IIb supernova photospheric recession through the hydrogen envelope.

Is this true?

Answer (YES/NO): YES